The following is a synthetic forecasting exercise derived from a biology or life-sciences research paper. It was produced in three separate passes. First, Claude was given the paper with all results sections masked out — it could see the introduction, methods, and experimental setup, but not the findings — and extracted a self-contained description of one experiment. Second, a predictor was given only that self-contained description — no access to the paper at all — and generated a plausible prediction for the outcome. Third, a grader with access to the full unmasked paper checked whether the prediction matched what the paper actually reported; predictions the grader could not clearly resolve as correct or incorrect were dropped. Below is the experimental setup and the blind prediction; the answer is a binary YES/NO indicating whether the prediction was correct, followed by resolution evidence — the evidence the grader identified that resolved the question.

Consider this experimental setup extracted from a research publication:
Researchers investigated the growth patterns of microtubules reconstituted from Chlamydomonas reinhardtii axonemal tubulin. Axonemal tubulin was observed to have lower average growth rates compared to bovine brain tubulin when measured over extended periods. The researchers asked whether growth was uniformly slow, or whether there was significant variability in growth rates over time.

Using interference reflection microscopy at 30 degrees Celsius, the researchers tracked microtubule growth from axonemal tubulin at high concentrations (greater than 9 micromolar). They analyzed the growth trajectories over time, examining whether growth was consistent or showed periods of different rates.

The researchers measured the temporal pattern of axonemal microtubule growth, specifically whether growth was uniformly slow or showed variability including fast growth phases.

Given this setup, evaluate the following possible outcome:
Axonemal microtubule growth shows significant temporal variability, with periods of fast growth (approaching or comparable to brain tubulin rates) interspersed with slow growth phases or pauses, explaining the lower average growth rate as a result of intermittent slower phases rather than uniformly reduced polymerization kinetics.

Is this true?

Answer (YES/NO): YES